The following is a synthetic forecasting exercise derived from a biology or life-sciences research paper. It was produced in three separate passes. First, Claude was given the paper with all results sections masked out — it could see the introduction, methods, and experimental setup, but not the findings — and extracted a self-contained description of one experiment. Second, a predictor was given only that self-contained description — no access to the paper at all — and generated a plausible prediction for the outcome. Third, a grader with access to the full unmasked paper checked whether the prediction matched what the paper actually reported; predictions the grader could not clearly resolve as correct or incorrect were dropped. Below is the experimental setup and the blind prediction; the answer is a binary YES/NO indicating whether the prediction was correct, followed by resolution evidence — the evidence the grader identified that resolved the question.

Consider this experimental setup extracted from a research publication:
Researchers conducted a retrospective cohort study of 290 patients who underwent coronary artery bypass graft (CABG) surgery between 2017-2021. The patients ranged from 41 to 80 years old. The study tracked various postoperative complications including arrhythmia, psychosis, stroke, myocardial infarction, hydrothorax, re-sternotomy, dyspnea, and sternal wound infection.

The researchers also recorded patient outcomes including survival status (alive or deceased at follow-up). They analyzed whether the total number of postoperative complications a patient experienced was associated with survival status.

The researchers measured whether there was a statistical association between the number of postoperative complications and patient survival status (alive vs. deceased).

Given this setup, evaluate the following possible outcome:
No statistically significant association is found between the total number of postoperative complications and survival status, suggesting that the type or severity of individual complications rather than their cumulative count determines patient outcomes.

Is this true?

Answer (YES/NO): YES